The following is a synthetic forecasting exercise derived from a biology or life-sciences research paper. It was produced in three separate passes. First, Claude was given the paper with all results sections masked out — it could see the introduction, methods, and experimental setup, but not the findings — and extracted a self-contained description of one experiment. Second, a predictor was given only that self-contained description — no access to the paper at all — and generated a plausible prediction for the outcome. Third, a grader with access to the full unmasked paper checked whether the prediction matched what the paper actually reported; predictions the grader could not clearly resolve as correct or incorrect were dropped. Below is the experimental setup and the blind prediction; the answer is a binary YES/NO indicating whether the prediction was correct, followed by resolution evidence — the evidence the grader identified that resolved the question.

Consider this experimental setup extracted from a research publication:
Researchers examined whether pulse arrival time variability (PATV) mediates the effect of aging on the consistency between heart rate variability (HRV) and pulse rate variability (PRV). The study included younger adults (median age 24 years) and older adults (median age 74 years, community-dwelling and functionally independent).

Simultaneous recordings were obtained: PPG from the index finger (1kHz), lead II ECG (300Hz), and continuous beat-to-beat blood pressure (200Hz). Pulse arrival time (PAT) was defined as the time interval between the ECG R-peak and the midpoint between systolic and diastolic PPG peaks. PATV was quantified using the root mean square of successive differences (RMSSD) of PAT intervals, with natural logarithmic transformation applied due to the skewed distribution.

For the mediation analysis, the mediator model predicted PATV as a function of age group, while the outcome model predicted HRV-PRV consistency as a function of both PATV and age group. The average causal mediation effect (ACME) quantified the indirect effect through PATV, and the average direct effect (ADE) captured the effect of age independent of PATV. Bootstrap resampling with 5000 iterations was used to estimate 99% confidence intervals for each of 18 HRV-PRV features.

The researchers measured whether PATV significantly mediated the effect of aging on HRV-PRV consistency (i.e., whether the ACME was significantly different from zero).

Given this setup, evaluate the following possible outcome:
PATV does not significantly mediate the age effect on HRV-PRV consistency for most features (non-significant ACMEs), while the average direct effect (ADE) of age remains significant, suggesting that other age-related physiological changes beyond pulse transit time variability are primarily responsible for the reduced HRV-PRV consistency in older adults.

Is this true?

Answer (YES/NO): NO